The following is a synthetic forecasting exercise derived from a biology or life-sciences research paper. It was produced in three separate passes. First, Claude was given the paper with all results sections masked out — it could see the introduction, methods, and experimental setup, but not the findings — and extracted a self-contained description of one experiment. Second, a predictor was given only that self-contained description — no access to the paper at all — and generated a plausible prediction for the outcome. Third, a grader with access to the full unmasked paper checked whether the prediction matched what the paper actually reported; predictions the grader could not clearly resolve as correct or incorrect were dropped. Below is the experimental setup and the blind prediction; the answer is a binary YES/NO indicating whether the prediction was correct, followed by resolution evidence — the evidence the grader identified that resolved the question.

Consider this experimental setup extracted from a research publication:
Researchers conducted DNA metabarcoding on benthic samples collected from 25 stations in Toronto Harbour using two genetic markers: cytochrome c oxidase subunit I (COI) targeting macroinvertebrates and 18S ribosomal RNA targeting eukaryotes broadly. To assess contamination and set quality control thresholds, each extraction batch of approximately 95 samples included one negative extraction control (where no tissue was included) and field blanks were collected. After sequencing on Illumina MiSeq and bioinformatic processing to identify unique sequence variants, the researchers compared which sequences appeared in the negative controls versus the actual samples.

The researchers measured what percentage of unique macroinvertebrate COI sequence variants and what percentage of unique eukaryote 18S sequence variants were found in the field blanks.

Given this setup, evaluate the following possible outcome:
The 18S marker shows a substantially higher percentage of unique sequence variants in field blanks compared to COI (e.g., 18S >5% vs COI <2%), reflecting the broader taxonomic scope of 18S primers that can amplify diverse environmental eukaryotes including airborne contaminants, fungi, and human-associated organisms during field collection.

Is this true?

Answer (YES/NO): NO